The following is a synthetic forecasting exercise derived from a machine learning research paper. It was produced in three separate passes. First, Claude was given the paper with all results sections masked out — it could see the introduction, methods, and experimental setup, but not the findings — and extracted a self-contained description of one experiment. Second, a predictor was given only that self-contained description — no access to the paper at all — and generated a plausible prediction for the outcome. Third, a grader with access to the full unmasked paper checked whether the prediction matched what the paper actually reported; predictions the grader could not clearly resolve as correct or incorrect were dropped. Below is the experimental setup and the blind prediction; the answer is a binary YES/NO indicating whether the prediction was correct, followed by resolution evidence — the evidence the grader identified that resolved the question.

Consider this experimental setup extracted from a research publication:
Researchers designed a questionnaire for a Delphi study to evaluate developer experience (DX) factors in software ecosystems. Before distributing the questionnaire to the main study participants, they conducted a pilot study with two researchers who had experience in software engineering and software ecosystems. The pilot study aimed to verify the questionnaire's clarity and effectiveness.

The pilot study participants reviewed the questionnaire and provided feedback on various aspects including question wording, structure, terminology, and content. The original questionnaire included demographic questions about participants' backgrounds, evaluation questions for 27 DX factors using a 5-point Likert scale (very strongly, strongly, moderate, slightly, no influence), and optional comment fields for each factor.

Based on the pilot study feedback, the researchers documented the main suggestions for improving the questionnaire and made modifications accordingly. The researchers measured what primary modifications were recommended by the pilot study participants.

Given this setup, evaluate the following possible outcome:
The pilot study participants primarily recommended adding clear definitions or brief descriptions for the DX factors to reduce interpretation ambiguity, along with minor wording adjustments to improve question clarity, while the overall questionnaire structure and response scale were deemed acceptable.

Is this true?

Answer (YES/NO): NO